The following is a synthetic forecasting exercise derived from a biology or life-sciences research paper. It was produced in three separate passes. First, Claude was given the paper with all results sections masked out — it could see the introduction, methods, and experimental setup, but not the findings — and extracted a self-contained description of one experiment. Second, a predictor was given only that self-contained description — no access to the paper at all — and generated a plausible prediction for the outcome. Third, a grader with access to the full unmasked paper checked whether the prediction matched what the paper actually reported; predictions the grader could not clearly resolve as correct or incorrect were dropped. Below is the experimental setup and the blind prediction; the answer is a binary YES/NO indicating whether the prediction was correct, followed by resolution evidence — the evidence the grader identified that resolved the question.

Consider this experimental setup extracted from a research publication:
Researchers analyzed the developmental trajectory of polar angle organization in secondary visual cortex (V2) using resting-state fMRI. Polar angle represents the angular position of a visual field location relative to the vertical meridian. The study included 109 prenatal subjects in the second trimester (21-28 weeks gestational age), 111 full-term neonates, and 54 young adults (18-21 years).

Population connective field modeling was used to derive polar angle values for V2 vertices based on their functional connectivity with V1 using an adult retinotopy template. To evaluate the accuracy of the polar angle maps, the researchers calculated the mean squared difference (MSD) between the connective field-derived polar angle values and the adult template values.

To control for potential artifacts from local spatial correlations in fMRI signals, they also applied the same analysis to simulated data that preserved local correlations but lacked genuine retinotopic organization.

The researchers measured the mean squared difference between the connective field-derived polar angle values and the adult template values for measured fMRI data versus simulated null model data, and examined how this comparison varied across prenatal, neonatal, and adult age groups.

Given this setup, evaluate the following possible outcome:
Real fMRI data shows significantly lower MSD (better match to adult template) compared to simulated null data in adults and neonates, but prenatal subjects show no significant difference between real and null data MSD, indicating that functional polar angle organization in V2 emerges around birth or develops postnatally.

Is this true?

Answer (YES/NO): NO